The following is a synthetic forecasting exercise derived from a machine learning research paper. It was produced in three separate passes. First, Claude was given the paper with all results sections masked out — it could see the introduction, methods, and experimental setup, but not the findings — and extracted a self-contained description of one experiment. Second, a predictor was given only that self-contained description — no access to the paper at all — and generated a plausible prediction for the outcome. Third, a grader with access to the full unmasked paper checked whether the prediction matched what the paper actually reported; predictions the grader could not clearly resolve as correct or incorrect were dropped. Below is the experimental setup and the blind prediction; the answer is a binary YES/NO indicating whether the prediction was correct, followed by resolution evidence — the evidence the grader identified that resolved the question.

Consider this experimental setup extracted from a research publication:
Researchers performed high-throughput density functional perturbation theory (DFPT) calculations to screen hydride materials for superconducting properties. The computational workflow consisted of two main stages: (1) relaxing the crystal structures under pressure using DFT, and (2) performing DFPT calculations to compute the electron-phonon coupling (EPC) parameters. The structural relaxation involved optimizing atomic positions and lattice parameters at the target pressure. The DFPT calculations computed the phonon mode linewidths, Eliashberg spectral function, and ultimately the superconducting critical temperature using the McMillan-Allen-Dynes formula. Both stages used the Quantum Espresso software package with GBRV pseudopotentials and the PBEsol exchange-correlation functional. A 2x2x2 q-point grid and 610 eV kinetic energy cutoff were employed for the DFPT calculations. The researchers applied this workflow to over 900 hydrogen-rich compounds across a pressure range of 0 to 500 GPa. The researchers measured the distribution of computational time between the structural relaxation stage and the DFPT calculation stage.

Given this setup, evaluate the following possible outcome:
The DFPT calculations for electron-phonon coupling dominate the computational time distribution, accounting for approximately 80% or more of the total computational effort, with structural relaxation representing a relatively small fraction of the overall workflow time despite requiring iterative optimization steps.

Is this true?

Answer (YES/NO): YES